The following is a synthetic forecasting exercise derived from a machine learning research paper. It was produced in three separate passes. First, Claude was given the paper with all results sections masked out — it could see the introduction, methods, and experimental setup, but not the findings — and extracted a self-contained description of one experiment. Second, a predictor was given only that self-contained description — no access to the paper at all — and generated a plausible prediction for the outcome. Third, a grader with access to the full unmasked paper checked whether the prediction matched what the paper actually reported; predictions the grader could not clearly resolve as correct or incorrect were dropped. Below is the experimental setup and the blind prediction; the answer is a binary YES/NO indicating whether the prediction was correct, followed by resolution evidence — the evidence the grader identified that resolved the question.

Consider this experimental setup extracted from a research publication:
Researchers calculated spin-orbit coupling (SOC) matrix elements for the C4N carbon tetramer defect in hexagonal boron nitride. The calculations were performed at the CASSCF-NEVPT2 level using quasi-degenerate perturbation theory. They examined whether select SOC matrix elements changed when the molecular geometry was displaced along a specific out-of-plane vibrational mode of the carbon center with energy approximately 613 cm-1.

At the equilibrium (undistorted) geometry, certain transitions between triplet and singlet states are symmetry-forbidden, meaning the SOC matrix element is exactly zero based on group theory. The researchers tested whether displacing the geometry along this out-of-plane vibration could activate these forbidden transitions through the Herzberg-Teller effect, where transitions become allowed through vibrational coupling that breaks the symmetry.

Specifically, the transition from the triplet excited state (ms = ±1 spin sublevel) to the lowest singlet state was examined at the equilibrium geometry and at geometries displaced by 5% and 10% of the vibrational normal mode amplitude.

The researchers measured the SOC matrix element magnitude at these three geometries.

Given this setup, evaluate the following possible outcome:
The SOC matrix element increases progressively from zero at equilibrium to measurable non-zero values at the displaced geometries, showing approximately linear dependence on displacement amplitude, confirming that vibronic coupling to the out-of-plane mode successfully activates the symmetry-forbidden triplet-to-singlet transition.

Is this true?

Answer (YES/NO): YES